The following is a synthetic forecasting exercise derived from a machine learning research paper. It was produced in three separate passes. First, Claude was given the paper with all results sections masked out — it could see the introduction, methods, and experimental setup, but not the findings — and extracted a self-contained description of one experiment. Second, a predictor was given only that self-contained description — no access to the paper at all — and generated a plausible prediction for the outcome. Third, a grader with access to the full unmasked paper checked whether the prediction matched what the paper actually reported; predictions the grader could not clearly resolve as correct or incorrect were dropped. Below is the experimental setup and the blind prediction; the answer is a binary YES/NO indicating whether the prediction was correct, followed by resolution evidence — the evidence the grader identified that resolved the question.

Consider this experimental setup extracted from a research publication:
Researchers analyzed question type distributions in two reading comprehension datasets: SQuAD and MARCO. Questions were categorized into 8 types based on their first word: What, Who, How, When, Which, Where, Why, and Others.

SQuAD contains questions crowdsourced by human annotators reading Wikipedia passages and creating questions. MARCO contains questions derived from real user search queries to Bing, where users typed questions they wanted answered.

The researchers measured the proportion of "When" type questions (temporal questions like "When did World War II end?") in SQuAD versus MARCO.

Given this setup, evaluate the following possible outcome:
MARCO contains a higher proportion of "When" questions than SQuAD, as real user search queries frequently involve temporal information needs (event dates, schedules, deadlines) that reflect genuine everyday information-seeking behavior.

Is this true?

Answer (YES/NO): NO